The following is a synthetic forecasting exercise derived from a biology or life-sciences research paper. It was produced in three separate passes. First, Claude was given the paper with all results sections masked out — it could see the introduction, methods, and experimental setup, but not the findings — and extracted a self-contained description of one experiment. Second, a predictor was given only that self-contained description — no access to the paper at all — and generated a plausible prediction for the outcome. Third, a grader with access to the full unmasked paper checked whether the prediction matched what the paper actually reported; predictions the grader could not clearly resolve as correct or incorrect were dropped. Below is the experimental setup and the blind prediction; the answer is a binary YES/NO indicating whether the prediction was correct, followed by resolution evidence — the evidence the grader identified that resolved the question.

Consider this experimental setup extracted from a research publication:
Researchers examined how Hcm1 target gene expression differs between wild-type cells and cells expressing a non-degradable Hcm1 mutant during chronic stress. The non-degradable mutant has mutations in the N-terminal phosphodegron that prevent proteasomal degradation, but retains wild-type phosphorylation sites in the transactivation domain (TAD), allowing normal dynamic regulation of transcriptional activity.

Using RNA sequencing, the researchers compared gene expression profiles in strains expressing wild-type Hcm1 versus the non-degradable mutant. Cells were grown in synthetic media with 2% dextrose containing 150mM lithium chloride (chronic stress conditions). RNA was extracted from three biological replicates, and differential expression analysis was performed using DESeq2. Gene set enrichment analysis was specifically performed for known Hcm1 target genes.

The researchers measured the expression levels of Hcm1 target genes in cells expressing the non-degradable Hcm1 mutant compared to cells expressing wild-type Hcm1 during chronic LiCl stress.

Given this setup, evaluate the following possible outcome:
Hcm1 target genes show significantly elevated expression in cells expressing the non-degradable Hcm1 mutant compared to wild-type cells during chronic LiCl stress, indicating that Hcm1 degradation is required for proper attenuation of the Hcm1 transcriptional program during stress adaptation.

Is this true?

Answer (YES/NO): NO